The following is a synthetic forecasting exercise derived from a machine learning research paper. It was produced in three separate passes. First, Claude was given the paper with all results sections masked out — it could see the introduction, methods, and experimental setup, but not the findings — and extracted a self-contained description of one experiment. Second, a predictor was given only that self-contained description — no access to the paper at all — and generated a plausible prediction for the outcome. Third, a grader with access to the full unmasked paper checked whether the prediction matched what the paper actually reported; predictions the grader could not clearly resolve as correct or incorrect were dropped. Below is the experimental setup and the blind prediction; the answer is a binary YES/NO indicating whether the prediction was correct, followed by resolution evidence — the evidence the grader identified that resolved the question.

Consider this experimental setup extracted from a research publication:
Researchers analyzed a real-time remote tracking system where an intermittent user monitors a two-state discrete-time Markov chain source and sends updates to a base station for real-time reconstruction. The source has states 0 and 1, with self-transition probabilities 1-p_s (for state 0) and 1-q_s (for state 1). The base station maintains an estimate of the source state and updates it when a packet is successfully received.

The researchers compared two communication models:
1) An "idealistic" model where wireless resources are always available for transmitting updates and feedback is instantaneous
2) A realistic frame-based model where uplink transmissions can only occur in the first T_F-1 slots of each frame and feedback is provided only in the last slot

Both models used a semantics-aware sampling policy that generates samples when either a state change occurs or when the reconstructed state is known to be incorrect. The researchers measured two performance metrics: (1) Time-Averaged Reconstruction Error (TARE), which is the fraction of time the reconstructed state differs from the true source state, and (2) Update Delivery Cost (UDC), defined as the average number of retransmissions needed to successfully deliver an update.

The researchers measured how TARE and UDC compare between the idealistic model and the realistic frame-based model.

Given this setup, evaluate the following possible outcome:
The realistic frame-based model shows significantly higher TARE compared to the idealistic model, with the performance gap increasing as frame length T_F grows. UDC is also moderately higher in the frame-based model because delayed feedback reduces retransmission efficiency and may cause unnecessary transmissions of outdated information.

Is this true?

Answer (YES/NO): NO